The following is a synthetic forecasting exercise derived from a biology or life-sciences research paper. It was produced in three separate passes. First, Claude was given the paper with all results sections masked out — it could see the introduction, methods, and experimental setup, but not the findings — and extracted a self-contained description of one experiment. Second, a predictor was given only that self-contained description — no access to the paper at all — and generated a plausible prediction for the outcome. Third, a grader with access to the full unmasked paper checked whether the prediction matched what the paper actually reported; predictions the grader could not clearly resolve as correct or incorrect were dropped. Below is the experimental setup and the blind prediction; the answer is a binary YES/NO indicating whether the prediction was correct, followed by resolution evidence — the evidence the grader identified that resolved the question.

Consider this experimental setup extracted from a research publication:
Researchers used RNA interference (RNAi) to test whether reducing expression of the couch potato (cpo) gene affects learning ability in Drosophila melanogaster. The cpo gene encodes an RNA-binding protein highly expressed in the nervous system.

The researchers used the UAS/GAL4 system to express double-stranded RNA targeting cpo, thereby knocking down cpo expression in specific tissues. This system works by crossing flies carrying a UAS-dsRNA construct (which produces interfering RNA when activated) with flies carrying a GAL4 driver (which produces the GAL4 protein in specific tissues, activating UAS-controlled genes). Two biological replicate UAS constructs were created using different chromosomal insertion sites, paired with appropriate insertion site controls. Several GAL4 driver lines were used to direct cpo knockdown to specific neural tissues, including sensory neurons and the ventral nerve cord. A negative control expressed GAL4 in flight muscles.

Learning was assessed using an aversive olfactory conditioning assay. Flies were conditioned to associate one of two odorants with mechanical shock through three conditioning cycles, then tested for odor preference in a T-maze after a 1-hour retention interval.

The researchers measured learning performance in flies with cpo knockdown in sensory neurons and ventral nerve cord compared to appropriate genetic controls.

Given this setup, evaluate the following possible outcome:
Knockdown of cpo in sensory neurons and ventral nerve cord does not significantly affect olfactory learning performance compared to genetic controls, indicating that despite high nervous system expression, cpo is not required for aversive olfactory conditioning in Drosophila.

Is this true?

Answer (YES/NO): NO